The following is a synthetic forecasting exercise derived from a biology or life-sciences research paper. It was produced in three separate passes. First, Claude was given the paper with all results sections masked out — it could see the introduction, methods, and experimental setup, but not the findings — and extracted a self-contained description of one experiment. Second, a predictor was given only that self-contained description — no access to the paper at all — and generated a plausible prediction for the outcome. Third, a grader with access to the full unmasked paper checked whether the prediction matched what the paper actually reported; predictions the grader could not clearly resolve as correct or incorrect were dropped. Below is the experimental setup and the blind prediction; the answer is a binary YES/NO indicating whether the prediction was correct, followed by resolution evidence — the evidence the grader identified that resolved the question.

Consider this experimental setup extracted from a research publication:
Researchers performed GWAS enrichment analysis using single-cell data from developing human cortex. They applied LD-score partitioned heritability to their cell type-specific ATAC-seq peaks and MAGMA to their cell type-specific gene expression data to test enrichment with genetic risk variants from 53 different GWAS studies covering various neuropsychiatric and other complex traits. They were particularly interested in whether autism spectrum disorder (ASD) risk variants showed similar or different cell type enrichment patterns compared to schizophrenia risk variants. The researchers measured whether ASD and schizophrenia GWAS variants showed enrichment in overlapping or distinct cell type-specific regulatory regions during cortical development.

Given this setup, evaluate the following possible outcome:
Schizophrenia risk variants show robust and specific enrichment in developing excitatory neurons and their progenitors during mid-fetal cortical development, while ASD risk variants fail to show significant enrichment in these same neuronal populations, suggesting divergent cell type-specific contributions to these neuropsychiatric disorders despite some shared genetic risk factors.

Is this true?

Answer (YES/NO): NO